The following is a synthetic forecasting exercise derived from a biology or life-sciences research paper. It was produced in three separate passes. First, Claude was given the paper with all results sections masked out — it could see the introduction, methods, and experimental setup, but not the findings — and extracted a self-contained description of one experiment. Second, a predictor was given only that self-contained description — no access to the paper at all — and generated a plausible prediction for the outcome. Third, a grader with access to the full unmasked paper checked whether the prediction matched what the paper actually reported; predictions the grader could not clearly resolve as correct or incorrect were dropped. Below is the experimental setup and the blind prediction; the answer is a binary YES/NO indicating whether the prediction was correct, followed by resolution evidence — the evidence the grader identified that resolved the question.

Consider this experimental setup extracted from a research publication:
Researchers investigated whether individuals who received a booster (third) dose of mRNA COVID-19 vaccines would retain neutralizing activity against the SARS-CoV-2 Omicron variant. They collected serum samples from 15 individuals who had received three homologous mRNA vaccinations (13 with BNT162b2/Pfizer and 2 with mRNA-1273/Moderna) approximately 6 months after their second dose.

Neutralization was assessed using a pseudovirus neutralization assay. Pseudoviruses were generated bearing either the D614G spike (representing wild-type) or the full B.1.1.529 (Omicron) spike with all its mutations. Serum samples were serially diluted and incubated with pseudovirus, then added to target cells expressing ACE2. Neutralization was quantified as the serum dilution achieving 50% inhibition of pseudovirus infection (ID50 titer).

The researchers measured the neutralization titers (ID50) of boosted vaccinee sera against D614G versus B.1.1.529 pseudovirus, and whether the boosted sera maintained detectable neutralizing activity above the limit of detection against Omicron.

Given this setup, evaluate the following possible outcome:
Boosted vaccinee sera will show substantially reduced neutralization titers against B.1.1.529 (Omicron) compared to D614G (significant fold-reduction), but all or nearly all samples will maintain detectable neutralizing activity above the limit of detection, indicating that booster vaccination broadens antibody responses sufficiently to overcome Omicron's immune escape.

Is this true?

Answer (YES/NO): NO